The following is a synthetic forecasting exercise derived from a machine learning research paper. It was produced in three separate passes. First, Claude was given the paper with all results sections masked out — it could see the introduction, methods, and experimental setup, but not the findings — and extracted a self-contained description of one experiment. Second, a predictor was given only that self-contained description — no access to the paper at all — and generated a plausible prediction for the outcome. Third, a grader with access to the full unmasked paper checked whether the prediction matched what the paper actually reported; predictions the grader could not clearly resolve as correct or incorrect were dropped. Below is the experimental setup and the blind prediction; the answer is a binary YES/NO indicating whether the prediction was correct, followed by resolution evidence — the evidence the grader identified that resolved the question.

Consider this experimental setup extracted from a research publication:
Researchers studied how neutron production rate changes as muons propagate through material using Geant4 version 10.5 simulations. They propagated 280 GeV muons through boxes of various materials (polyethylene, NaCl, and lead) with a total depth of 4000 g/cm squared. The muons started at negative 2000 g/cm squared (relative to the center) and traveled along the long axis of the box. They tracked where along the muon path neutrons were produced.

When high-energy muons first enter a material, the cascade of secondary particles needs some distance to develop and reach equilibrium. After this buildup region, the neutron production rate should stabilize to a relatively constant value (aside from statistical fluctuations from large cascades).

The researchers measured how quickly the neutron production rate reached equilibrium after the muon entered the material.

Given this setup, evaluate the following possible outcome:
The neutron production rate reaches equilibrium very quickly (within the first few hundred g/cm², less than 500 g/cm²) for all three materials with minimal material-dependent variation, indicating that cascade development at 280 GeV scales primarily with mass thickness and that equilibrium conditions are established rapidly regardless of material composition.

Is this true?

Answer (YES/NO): YES